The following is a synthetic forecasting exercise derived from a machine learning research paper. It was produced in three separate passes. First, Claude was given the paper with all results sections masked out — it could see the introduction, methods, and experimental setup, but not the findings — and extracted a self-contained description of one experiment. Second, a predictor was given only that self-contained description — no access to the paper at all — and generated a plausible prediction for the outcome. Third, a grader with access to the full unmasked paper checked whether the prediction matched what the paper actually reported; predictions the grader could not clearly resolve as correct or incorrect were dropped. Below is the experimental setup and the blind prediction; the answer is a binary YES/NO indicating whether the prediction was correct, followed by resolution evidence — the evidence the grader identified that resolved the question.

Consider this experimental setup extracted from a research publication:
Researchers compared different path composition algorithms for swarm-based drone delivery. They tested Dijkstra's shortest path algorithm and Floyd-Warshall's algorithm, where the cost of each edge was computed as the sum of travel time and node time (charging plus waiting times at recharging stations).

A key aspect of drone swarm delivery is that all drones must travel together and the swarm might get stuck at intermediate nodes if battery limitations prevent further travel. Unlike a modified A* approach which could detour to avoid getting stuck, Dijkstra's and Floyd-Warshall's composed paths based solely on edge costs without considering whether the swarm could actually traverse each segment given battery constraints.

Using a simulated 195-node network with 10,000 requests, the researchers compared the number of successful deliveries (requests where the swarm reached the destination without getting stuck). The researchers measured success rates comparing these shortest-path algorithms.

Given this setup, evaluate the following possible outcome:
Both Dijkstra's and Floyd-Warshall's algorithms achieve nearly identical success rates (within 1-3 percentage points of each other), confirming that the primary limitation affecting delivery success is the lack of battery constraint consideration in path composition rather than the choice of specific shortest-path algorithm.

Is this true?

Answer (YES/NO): YES